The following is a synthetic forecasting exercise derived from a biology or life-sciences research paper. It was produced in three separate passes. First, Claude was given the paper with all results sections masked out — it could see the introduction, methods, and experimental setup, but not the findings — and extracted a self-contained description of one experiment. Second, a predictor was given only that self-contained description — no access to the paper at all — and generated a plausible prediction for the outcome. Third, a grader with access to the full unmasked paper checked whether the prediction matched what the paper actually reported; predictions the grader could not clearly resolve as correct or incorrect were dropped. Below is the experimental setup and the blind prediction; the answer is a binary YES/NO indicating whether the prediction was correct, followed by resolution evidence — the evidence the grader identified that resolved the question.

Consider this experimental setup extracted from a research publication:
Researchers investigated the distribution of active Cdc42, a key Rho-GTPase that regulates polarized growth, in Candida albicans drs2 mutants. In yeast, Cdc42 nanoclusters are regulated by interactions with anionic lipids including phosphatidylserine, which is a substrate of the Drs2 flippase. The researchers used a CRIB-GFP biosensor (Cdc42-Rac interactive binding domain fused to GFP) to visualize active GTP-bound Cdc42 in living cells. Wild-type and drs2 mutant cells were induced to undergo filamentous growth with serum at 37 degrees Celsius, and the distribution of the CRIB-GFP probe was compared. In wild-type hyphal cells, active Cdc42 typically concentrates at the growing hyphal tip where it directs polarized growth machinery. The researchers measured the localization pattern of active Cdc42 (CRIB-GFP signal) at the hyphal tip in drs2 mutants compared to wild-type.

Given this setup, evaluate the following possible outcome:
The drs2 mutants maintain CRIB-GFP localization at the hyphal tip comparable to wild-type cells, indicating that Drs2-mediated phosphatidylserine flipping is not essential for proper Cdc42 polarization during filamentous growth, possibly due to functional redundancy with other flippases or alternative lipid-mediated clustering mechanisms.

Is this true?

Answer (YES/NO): NO